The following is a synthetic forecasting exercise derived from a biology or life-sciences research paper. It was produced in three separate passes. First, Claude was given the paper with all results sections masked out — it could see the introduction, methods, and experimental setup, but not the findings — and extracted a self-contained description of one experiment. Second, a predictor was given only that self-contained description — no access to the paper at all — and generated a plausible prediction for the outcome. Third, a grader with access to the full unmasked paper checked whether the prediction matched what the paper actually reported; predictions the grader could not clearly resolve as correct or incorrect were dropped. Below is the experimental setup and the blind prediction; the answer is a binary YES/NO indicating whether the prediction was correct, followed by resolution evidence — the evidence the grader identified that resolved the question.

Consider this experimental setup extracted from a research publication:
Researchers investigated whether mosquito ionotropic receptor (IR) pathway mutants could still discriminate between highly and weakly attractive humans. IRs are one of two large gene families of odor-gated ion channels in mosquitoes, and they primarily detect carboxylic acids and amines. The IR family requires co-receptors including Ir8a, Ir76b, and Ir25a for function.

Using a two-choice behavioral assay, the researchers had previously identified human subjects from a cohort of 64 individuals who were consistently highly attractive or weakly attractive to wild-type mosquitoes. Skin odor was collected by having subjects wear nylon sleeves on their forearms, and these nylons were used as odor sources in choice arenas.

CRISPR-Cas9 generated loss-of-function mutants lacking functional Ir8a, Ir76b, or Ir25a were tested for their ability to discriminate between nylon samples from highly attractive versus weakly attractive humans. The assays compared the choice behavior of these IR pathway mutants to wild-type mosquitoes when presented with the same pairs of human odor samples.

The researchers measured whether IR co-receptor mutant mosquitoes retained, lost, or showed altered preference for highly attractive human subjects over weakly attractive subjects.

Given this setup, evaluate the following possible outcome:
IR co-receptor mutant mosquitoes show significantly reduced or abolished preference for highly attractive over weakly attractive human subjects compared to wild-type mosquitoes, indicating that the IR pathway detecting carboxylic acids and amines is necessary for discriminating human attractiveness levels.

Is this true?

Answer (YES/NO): NO